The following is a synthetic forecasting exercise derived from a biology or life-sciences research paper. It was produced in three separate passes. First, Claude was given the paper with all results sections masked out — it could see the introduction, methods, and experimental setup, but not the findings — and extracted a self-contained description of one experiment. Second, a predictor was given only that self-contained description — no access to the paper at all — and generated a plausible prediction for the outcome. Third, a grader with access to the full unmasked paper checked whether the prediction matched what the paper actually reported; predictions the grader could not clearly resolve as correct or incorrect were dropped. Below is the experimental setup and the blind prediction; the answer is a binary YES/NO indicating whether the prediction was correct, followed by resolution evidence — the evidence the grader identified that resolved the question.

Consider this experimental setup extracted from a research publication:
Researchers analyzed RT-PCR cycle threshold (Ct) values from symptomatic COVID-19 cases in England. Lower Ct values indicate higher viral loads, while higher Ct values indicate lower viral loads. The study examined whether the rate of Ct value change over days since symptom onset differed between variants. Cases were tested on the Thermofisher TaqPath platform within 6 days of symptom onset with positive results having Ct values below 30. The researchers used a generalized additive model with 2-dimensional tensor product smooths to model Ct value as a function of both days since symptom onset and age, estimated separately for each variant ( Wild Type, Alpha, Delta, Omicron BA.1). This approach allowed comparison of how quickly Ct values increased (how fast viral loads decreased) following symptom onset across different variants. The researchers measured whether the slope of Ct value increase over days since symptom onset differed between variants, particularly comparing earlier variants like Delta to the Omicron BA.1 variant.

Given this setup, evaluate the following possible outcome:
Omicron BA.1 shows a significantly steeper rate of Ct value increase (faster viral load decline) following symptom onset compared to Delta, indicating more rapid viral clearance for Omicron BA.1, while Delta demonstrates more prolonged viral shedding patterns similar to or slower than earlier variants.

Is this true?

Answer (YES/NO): NO